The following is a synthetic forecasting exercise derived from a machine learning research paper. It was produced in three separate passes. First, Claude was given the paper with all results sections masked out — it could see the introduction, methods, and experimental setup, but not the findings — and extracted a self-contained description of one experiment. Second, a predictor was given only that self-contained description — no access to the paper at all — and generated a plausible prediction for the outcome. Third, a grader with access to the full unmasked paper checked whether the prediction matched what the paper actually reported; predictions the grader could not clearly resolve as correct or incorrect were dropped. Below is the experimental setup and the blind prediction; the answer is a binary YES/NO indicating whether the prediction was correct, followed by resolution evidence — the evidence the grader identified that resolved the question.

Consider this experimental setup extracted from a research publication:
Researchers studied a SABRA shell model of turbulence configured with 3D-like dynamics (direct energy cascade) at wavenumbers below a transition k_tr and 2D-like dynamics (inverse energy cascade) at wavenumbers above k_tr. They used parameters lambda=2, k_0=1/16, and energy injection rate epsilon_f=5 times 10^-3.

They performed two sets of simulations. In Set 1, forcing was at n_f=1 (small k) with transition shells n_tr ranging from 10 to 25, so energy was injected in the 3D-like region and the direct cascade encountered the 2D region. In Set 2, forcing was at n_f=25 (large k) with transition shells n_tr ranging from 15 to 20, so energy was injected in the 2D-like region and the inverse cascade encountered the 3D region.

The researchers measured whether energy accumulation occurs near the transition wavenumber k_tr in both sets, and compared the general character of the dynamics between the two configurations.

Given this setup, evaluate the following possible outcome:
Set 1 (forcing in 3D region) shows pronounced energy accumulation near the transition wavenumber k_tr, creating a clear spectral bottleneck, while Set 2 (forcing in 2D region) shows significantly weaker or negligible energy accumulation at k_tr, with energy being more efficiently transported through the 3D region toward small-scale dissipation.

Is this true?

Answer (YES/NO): NO